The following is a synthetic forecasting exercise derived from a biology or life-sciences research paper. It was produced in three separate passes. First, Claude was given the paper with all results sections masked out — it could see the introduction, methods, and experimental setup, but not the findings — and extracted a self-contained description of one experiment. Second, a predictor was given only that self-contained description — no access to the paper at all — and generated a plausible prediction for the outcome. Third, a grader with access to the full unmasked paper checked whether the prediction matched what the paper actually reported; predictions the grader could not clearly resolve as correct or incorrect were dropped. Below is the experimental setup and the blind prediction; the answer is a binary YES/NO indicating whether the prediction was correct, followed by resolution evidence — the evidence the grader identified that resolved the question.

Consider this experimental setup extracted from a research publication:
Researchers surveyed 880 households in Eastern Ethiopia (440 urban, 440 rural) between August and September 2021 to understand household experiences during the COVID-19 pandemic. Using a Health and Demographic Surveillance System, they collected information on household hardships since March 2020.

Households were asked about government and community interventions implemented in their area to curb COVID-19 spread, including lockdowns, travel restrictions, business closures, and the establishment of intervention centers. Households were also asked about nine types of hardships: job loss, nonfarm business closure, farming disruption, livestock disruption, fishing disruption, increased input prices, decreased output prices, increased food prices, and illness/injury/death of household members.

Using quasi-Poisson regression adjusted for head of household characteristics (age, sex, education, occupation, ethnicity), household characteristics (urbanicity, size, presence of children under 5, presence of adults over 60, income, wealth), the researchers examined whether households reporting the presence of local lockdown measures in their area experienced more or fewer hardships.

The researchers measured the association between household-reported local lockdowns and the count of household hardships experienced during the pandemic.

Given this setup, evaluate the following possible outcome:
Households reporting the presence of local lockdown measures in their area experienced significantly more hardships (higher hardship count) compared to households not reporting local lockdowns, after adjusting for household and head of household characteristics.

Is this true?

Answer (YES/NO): YES